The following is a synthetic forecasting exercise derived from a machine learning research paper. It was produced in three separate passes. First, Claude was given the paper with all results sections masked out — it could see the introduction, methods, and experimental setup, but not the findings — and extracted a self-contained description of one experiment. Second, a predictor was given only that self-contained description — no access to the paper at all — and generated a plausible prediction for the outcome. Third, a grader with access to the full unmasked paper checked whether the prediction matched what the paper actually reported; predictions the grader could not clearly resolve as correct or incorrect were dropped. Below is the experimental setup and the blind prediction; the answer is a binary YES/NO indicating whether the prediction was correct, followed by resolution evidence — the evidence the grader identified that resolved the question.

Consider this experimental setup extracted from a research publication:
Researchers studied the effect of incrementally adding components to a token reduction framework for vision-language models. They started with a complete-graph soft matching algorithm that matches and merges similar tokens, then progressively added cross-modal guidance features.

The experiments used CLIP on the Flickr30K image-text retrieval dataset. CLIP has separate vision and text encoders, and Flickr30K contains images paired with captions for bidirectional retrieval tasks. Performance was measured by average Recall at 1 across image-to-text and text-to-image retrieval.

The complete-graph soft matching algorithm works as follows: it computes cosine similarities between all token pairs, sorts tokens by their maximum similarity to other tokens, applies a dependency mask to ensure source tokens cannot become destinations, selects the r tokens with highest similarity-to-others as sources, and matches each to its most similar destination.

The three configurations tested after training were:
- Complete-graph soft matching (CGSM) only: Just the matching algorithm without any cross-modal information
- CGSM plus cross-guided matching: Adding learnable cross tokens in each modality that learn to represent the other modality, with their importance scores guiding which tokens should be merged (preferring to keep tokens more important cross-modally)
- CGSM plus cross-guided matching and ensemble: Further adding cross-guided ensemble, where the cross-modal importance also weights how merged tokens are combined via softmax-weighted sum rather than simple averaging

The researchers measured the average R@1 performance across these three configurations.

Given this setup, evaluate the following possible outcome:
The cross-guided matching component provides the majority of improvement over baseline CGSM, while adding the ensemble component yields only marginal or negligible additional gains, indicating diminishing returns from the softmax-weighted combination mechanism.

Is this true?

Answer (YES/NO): YES